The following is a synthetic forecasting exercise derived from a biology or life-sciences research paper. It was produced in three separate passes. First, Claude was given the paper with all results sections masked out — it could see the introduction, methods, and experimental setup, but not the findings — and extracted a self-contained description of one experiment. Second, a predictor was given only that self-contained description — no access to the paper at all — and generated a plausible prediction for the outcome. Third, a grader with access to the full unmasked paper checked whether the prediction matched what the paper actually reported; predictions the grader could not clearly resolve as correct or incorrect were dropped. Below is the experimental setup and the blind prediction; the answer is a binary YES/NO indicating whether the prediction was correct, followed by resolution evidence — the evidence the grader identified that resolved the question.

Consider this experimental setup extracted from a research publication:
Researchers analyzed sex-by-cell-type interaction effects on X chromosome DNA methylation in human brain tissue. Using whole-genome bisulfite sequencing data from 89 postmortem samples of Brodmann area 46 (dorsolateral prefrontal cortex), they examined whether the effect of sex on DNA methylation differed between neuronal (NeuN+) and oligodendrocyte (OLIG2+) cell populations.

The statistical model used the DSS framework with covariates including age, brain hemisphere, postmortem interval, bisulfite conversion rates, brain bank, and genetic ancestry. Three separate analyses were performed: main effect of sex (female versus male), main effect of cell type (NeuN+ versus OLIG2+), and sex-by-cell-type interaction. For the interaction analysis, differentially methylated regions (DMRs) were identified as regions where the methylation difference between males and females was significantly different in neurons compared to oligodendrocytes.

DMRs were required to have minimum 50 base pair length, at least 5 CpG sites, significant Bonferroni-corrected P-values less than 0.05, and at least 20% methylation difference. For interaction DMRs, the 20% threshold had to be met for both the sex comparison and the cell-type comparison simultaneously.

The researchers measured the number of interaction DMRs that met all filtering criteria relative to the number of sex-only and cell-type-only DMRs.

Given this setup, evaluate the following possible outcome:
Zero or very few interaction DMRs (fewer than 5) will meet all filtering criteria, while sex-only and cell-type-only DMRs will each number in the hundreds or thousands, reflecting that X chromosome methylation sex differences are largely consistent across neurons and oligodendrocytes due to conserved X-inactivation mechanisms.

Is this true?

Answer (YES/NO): NO